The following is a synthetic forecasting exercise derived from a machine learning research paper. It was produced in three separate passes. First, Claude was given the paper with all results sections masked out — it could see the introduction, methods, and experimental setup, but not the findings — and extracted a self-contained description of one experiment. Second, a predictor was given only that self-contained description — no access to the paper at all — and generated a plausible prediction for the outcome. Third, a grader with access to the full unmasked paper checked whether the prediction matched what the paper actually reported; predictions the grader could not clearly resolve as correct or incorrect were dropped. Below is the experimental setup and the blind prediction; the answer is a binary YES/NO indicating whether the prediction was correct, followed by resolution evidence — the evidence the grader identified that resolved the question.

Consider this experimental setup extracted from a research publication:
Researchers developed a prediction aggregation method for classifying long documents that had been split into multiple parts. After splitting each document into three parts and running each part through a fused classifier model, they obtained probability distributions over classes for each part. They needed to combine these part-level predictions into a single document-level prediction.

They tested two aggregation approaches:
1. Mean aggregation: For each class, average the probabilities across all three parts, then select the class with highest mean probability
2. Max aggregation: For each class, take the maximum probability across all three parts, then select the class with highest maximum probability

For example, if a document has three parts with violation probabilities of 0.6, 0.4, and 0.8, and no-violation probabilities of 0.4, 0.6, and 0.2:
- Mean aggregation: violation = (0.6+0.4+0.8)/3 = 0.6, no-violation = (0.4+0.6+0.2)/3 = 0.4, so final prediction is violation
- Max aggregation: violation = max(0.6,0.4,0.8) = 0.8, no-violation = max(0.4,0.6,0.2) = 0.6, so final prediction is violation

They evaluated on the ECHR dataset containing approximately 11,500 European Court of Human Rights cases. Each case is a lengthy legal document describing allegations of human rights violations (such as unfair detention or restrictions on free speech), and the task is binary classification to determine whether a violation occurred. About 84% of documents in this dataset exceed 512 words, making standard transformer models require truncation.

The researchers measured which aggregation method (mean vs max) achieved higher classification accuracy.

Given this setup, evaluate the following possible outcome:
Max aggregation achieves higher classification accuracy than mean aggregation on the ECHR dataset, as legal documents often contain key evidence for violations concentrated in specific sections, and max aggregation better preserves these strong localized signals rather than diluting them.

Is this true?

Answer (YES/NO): NO